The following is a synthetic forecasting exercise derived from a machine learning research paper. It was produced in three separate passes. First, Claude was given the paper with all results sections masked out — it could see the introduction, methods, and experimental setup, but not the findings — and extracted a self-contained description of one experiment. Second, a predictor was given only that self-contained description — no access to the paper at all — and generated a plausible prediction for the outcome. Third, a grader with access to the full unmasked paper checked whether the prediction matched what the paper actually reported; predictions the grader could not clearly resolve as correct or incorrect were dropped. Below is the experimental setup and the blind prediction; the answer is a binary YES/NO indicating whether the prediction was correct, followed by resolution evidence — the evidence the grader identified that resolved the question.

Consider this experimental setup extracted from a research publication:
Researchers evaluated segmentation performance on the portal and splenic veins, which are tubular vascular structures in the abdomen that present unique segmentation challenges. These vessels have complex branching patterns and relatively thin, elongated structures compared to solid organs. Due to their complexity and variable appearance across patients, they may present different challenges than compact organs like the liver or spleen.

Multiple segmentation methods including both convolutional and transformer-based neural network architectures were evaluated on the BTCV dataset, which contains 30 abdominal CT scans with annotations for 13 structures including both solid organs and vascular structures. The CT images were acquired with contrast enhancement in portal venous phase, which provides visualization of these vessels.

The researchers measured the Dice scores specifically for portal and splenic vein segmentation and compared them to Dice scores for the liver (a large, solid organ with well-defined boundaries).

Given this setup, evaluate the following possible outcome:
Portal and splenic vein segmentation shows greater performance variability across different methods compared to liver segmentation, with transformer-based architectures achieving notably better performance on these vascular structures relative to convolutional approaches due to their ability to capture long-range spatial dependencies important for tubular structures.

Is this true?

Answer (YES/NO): NO